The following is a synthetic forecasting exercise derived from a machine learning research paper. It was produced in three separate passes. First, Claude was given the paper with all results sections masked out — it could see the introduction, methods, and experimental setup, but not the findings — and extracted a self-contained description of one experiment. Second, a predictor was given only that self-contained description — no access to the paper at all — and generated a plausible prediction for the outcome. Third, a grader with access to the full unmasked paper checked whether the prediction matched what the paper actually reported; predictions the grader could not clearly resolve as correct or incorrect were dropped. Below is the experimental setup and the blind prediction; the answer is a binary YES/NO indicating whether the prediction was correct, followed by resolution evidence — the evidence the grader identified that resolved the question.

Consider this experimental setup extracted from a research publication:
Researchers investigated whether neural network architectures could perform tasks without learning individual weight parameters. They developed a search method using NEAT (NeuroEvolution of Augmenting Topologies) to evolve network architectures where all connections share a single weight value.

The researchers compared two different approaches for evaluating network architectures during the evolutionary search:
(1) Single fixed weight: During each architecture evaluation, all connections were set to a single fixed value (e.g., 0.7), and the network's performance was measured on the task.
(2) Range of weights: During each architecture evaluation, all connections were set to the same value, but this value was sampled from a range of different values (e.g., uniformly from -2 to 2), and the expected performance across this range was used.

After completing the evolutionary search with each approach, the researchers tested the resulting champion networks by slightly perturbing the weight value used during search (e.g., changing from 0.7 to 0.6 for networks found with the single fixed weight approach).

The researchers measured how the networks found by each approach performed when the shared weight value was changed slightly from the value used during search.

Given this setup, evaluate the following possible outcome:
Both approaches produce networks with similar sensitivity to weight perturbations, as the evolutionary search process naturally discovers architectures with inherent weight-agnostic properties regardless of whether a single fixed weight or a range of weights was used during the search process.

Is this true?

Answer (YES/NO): NO